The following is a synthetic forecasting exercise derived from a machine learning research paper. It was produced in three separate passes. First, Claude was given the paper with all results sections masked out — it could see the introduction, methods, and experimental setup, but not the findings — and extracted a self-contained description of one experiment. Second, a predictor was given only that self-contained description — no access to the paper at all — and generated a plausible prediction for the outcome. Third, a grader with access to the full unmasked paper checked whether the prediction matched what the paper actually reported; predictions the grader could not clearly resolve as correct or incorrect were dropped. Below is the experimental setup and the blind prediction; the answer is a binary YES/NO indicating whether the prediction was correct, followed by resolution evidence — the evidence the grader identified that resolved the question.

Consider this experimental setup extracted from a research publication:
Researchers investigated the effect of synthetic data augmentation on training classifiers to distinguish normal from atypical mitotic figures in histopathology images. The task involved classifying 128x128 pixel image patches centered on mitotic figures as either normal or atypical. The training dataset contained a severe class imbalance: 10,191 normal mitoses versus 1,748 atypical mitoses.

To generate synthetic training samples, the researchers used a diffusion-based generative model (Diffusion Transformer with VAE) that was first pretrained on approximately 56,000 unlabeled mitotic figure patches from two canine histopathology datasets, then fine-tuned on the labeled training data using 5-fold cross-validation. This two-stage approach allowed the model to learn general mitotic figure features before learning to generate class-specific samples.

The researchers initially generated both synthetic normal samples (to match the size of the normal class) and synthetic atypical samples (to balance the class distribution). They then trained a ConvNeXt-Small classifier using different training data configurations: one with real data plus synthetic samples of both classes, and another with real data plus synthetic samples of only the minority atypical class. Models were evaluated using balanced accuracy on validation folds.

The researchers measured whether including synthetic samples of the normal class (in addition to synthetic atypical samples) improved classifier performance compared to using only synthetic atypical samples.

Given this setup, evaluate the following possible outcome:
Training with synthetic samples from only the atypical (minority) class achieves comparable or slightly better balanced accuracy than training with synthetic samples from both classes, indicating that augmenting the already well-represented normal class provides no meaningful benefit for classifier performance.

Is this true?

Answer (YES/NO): YES